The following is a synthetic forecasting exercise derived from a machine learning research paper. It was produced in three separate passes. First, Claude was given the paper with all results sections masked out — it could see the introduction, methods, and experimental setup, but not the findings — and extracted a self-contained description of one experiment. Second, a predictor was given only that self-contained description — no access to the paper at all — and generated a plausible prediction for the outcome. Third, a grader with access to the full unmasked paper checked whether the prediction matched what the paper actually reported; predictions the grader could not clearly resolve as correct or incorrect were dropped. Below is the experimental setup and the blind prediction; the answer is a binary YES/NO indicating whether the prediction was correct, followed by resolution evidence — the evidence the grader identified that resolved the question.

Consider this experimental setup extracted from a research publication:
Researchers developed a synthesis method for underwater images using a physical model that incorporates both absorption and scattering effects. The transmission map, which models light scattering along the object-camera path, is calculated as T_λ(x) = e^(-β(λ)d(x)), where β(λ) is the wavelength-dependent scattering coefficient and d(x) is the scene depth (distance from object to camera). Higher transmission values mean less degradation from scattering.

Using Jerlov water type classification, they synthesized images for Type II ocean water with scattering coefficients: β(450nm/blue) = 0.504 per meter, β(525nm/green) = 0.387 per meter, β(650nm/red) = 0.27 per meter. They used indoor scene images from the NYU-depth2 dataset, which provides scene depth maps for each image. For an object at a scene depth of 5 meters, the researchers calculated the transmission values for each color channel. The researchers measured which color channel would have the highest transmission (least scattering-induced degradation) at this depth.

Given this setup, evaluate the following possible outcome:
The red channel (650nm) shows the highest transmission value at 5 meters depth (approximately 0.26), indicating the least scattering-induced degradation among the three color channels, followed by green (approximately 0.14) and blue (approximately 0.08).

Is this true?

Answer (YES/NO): YES